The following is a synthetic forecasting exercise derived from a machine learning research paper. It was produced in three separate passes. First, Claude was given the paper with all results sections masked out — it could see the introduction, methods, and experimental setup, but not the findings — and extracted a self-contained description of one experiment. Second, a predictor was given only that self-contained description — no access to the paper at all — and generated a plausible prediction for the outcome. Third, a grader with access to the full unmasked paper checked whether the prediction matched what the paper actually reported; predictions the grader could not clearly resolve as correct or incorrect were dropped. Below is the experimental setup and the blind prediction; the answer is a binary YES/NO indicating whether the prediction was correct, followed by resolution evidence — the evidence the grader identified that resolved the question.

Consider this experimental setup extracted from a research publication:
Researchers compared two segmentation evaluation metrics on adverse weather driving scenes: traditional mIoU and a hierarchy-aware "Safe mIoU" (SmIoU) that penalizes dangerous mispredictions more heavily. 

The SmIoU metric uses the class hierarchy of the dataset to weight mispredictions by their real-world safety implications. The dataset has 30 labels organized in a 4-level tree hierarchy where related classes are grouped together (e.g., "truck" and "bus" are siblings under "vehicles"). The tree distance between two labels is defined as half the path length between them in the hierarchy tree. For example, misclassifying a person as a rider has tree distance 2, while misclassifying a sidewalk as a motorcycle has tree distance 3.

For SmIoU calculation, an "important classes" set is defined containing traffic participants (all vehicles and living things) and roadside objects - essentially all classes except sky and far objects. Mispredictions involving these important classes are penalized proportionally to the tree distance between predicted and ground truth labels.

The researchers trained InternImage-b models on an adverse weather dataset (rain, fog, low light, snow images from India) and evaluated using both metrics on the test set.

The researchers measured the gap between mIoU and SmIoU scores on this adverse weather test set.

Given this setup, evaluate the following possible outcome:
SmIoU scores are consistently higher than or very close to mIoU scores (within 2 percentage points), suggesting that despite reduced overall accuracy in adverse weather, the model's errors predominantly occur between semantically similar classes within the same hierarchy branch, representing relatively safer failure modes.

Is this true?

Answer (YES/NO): NO